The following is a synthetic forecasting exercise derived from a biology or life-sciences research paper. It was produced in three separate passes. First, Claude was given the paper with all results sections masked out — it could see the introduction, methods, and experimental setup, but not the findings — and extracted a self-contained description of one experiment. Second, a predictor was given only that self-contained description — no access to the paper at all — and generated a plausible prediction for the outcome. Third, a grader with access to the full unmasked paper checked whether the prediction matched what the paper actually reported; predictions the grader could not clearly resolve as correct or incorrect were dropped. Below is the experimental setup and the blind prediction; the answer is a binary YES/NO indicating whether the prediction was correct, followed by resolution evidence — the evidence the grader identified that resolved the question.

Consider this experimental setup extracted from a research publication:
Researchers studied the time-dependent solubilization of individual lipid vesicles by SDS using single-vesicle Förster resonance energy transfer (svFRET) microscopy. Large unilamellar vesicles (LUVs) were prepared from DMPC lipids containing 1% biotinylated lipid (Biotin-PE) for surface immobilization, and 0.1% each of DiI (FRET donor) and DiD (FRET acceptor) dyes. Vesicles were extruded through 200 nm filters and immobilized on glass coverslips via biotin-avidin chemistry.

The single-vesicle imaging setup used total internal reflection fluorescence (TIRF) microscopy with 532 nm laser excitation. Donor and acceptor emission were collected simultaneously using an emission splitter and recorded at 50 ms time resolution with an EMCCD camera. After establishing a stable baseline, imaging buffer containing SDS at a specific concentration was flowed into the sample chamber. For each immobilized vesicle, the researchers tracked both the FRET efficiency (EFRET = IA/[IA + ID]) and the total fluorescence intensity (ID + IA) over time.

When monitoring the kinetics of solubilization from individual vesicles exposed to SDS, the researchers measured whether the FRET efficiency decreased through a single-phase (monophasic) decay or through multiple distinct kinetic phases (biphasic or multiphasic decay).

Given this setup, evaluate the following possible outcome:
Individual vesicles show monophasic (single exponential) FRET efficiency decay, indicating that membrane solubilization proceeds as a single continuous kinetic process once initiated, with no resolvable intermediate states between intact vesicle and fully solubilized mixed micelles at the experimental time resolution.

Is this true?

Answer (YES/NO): NO